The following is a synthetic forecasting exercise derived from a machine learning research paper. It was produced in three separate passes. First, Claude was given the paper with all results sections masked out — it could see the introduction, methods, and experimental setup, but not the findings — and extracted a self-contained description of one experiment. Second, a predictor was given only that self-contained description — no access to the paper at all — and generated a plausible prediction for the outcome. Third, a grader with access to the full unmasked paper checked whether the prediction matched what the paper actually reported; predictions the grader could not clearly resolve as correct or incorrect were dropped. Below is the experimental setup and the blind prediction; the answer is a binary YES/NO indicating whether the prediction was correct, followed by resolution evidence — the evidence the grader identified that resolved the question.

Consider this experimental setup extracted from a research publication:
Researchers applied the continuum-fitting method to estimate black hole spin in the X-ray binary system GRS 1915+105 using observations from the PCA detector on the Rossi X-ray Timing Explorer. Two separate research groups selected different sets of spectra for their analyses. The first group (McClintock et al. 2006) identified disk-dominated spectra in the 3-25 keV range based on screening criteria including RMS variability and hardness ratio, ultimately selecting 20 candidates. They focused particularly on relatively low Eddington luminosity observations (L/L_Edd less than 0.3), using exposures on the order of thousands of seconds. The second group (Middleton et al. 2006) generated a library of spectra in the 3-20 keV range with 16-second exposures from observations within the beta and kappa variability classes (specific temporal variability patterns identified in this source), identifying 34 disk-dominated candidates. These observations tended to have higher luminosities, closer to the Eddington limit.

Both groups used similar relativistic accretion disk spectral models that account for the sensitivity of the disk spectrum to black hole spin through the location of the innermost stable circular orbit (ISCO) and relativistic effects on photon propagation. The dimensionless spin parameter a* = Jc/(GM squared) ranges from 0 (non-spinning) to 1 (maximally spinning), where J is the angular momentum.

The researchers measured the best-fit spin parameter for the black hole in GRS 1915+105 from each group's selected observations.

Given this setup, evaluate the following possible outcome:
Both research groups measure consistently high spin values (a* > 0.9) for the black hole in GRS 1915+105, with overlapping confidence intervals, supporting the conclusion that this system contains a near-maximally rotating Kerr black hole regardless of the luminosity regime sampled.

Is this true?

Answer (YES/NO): NO